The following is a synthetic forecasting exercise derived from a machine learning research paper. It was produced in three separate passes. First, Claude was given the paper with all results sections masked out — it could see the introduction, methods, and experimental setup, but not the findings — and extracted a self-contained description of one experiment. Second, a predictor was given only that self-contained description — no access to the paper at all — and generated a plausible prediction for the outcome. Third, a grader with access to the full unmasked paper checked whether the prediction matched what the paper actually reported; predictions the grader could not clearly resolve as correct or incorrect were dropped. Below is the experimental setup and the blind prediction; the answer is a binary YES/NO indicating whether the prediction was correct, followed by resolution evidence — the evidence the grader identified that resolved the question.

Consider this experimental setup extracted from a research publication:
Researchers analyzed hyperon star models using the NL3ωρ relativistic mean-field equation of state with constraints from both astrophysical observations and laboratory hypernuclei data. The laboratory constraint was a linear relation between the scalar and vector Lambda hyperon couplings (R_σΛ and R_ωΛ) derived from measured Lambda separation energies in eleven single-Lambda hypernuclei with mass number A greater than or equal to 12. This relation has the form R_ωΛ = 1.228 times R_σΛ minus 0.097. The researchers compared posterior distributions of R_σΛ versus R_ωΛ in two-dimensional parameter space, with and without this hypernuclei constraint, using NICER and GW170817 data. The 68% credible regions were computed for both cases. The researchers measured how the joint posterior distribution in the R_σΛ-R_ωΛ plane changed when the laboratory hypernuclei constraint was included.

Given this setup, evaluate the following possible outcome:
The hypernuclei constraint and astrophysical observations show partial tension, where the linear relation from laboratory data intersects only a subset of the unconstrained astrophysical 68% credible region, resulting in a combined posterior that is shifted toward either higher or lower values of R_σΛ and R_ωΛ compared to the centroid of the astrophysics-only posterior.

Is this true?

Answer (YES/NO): NO